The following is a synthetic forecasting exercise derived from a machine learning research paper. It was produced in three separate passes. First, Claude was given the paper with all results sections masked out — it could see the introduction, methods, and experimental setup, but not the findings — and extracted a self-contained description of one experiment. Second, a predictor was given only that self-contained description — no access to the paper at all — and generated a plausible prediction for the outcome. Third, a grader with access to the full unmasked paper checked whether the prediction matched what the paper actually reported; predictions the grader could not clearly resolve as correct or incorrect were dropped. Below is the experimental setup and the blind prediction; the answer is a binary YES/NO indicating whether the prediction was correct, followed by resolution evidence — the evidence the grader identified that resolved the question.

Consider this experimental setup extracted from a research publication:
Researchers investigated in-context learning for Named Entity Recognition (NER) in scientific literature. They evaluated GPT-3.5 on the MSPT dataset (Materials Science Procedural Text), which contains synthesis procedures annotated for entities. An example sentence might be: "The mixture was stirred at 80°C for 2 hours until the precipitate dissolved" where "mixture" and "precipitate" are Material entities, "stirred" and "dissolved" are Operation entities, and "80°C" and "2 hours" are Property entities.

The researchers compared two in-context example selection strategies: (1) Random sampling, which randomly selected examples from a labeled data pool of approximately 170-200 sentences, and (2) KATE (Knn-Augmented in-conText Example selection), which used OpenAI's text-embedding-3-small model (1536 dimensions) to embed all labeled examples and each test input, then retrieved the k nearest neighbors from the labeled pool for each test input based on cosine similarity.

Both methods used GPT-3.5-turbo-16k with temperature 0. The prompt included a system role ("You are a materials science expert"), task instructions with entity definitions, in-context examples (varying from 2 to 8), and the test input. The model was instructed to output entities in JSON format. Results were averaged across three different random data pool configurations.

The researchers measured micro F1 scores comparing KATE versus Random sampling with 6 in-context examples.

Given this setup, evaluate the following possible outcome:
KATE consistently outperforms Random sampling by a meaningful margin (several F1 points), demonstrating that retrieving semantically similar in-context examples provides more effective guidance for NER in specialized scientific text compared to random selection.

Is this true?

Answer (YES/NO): YES